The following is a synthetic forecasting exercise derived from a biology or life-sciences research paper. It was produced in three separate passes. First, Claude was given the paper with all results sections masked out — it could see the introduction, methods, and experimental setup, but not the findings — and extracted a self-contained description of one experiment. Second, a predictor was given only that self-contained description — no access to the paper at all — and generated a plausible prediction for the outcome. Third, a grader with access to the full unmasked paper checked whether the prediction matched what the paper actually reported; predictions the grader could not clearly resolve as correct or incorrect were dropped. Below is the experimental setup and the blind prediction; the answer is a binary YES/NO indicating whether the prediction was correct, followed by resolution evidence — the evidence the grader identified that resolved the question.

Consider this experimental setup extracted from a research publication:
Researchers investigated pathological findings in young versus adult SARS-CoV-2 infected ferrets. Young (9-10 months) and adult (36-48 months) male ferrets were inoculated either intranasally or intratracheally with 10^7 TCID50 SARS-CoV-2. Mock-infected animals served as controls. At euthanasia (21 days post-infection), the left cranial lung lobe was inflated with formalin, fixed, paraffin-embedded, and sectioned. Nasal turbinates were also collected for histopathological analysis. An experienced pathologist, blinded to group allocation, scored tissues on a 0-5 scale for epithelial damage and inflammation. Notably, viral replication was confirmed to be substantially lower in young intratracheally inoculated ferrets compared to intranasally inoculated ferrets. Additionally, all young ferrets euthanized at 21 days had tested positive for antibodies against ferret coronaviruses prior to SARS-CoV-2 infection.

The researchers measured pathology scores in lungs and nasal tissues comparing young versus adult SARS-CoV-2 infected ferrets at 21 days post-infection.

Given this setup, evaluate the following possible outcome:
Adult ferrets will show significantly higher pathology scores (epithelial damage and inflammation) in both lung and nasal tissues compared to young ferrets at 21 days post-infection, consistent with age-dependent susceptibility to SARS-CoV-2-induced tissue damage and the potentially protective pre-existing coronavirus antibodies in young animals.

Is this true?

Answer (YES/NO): NO